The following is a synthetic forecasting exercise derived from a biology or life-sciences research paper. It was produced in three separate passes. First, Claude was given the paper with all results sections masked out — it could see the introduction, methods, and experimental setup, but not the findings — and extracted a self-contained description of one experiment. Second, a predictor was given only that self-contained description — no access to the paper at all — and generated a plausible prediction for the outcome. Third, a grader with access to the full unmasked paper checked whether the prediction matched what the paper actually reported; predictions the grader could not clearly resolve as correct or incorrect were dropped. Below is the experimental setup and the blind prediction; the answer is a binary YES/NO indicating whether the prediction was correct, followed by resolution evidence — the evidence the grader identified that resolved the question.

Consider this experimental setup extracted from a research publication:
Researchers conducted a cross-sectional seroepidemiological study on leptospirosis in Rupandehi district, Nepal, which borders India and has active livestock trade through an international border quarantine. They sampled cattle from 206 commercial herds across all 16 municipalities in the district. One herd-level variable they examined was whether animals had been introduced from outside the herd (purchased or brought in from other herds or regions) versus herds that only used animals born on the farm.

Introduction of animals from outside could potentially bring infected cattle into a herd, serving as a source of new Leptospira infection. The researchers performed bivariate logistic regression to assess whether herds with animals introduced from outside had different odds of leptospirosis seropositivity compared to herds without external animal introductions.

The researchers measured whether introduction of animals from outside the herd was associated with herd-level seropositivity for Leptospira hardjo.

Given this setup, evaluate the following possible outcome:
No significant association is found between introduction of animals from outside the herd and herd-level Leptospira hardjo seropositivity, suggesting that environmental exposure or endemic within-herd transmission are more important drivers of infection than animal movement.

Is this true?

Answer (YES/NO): NO